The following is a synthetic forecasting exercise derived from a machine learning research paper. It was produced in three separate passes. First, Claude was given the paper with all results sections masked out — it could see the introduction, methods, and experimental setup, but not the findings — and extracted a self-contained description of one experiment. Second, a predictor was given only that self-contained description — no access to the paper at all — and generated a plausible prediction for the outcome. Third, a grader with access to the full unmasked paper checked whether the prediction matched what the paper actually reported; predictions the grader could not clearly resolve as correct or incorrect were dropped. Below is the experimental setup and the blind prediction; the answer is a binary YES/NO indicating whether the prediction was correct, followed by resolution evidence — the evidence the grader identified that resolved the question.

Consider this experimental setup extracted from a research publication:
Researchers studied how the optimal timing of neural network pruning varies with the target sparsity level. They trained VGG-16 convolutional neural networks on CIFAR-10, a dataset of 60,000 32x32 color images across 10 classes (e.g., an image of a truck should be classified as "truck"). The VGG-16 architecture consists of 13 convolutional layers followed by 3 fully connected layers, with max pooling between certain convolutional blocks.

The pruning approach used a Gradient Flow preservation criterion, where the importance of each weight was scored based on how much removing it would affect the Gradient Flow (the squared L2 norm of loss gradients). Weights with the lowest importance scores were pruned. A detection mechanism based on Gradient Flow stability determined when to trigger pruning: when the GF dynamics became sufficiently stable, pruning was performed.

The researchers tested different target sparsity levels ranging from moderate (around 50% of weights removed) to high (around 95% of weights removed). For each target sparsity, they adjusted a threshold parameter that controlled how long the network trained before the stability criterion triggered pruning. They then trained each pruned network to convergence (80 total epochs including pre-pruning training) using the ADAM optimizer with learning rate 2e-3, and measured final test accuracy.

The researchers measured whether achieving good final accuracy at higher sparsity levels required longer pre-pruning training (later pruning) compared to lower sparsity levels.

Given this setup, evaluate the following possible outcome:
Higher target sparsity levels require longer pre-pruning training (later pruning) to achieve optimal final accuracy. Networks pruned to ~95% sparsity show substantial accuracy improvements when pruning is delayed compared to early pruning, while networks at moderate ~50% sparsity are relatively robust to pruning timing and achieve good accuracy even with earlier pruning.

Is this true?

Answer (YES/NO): YES